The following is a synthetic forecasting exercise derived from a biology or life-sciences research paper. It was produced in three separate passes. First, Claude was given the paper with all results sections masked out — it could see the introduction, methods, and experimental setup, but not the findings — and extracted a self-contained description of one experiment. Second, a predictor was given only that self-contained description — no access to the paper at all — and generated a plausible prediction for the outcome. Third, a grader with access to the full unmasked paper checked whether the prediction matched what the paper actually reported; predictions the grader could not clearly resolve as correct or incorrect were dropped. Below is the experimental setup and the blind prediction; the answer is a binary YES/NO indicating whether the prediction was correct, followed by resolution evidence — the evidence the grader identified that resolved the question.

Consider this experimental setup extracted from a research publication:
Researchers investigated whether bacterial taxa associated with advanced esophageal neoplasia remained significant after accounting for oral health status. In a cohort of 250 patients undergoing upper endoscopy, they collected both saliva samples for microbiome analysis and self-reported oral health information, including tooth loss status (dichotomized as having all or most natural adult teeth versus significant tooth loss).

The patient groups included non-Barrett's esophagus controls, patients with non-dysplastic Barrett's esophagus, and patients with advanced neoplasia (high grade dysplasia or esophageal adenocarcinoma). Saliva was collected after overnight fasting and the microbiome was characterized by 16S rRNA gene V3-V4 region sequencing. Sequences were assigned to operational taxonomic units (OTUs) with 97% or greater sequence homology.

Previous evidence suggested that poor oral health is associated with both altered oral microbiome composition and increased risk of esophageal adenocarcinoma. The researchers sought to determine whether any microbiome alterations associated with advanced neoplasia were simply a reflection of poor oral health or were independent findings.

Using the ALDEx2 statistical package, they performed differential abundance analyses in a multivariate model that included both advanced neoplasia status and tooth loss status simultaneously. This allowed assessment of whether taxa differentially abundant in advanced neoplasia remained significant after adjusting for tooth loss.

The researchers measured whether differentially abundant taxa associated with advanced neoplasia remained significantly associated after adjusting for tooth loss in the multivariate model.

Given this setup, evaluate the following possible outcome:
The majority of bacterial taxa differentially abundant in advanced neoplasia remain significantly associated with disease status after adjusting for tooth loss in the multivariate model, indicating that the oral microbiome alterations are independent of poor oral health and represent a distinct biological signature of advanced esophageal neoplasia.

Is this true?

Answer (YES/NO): YES